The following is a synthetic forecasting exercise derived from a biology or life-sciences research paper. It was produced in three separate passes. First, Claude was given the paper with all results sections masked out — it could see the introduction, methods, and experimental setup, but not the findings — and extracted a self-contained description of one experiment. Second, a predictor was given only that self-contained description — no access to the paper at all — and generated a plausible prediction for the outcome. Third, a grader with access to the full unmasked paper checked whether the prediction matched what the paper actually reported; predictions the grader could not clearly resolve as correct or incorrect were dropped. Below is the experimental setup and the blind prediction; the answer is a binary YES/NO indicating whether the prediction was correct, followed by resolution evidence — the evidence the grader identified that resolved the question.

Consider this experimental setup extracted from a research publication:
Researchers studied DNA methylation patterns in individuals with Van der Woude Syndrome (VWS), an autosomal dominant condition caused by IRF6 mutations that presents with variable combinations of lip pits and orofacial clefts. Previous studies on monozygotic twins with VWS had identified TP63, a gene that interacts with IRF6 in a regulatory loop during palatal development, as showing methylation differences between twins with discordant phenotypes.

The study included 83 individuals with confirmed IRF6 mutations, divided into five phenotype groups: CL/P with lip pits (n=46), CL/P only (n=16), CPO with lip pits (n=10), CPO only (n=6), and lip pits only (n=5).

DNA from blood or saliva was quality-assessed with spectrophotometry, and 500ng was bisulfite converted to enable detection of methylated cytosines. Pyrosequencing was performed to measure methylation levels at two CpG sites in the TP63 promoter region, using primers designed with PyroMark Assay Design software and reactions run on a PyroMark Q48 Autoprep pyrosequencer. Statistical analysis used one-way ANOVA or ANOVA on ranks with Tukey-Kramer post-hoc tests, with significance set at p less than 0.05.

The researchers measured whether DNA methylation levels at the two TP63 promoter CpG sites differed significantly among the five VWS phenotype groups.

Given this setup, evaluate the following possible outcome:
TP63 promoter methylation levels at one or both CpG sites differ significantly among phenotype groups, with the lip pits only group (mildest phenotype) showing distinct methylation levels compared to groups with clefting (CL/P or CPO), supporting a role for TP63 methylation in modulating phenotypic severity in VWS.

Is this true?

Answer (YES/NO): NO